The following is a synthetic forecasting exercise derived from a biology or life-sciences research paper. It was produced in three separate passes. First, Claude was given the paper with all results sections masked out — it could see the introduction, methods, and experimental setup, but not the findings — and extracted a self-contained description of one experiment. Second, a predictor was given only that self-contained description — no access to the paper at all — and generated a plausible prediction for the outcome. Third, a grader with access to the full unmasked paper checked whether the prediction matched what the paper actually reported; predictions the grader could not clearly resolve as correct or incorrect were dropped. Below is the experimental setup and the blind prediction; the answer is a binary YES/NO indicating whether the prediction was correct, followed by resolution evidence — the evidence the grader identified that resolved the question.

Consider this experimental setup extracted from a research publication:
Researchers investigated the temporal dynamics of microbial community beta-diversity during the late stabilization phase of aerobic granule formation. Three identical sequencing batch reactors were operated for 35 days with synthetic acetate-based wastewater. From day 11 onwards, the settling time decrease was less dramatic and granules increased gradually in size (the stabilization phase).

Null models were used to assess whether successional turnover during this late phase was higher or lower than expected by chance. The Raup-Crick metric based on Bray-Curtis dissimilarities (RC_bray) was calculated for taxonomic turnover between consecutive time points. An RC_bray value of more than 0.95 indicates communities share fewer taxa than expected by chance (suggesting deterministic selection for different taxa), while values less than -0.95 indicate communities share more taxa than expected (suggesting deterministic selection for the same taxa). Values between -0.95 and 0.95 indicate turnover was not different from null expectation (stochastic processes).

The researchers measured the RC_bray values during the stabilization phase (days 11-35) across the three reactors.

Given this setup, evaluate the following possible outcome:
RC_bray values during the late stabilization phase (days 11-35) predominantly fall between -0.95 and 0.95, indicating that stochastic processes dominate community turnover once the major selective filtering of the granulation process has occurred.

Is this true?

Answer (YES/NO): NO